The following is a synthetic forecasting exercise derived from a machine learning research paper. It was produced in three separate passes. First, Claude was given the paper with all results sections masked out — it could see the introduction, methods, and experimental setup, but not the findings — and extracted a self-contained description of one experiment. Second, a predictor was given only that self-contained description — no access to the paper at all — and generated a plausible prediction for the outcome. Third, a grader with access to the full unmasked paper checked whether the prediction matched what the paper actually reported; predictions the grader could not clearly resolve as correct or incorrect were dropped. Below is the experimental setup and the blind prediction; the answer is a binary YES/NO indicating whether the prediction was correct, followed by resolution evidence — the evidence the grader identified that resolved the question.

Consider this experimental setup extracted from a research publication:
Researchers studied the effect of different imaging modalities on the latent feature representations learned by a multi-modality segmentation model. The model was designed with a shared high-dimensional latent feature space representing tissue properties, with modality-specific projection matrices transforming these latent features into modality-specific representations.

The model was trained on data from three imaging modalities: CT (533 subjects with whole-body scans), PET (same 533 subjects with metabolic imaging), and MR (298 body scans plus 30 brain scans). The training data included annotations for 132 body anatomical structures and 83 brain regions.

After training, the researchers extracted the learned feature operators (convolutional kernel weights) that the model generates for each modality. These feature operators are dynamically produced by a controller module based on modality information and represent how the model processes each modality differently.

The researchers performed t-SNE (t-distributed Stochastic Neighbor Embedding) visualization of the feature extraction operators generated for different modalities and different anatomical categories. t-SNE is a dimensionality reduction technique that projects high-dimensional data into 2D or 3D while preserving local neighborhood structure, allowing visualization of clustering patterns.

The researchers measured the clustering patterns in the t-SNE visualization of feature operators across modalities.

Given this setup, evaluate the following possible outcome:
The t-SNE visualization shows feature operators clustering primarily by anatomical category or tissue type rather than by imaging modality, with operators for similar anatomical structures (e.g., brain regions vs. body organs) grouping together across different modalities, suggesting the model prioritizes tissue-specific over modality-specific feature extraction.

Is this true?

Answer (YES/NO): NO